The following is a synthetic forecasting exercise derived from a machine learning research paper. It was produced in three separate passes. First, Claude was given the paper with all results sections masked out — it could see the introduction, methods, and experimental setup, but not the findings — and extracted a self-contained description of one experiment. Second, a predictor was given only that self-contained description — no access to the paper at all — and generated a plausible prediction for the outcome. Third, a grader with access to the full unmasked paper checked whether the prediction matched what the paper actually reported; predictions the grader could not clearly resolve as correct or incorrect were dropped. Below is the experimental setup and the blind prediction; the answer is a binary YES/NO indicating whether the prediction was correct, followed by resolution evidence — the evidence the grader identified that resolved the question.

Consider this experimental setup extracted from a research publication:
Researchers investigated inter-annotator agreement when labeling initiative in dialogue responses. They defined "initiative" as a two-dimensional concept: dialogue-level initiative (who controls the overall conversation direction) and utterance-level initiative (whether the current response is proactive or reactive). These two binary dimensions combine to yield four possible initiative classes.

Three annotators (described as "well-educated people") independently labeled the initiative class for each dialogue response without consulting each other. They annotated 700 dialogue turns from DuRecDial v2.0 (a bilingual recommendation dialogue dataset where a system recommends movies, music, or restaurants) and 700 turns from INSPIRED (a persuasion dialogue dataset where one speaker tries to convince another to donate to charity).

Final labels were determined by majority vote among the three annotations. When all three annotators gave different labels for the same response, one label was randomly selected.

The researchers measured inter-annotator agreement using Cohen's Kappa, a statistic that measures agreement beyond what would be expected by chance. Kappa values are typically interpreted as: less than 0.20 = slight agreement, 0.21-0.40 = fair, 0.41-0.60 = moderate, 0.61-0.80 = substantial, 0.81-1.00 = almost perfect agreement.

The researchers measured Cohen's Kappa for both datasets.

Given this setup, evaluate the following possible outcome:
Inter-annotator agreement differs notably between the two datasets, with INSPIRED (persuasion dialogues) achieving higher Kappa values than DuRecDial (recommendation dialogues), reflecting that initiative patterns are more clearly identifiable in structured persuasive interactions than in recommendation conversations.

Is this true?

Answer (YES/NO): NO